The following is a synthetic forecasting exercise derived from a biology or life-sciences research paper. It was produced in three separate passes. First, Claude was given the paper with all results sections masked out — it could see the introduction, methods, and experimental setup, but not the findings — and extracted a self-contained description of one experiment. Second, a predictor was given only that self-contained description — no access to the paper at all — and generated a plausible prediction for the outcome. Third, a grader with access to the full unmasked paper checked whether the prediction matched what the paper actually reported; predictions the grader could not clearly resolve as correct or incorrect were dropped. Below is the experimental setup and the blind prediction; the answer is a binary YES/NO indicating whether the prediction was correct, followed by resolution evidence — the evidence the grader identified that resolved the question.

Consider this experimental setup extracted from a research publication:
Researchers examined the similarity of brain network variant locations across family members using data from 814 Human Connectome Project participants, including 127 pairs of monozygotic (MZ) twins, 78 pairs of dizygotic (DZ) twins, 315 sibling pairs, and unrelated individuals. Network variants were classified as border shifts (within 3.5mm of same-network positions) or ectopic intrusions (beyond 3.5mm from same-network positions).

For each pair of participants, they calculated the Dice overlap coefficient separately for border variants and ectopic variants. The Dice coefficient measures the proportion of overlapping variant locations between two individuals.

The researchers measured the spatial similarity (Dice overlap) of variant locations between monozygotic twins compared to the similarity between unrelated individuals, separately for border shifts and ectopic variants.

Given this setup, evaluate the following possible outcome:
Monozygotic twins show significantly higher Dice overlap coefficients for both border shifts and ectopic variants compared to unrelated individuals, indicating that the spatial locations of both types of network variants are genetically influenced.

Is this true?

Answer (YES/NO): YES